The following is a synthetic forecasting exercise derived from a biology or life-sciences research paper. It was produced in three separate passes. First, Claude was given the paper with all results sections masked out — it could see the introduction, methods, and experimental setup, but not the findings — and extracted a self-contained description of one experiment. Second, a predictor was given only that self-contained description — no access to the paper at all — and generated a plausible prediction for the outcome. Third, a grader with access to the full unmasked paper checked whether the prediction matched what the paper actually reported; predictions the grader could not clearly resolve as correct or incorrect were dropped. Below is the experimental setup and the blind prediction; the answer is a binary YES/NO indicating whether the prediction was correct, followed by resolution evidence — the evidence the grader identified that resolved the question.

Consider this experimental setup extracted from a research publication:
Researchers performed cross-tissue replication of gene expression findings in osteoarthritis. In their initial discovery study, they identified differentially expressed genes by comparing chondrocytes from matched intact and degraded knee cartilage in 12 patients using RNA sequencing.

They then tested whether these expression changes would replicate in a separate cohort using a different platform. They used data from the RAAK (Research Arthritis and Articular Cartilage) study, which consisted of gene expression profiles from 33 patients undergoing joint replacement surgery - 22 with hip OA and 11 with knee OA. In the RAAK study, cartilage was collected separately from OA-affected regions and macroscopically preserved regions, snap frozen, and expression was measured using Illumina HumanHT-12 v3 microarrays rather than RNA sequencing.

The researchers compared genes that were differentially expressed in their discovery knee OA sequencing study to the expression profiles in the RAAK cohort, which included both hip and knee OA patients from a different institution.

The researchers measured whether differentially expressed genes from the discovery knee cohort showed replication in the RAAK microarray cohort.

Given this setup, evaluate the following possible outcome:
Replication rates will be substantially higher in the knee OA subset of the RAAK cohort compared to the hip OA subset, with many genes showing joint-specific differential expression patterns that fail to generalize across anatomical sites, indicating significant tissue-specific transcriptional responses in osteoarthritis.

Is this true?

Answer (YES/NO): NO